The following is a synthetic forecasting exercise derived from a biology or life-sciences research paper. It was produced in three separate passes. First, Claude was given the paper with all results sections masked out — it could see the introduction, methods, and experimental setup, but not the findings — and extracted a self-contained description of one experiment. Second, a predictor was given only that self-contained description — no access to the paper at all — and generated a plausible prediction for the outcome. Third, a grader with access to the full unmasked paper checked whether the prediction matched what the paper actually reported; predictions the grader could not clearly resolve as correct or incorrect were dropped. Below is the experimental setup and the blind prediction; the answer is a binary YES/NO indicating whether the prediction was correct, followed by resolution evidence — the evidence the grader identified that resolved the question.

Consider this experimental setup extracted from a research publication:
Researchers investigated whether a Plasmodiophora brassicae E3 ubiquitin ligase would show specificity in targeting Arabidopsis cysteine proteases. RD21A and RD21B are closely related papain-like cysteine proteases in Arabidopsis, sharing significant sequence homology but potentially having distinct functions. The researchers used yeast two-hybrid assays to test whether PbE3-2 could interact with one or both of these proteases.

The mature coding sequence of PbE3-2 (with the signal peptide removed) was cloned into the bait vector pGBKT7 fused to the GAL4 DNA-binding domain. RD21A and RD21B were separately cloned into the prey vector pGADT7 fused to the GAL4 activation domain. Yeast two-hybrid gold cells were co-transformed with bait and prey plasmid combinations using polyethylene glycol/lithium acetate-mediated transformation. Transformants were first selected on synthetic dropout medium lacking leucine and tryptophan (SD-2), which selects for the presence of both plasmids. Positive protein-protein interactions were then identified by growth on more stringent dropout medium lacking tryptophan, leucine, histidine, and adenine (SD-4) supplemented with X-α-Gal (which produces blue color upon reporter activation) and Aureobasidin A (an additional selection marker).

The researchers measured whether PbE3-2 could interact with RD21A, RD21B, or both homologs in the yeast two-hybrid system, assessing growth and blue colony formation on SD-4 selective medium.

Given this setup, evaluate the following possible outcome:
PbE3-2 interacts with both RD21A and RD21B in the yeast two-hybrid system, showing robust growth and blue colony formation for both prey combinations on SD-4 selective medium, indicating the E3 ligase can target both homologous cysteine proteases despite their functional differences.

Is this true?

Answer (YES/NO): YES